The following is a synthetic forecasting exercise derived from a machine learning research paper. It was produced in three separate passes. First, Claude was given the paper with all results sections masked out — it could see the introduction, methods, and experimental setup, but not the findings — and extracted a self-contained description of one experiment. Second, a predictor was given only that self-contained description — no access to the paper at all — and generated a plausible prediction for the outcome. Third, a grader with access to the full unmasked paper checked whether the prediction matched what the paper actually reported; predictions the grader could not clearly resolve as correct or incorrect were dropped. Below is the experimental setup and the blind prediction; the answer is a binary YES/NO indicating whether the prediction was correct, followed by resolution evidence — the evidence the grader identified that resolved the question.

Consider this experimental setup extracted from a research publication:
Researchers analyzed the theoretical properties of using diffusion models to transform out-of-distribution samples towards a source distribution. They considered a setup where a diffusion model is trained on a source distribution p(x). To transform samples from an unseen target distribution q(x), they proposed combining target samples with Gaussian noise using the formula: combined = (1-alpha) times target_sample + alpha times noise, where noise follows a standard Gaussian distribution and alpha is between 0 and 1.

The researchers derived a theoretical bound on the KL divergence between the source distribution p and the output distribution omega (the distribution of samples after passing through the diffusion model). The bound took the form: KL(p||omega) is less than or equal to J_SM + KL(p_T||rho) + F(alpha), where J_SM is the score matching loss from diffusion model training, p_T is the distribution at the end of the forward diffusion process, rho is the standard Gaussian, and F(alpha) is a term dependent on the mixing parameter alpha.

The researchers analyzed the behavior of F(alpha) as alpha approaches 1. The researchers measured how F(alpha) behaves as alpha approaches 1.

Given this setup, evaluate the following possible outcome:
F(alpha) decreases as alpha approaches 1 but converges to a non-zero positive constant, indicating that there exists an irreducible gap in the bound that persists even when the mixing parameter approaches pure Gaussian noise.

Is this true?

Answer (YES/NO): NO